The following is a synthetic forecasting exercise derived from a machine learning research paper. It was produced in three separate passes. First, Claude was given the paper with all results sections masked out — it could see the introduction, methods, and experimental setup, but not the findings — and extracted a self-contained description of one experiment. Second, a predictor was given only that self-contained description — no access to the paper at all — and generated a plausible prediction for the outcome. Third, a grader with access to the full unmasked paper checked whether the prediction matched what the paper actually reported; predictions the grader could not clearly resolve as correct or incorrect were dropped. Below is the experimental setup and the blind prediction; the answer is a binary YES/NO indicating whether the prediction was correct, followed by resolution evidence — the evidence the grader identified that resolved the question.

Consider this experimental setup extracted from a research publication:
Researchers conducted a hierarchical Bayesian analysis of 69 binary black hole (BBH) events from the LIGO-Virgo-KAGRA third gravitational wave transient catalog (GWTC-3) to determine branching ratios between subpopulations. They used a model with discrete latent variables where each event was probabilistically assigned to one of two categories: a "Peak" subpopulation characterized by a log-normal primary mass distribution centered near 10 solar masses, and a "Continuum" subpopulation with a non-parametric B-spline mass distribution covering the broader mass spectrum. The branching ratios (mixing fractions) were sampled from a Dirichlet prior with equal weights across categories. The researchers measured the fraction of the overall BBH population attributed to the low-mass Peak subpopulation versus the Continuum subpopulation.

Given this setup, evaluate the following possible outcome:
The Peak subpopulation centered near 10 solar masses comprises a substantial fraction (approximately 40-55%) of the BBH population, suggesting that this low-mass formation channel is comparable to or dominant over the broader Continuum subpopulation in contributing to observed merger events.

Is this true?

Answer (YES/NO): NO